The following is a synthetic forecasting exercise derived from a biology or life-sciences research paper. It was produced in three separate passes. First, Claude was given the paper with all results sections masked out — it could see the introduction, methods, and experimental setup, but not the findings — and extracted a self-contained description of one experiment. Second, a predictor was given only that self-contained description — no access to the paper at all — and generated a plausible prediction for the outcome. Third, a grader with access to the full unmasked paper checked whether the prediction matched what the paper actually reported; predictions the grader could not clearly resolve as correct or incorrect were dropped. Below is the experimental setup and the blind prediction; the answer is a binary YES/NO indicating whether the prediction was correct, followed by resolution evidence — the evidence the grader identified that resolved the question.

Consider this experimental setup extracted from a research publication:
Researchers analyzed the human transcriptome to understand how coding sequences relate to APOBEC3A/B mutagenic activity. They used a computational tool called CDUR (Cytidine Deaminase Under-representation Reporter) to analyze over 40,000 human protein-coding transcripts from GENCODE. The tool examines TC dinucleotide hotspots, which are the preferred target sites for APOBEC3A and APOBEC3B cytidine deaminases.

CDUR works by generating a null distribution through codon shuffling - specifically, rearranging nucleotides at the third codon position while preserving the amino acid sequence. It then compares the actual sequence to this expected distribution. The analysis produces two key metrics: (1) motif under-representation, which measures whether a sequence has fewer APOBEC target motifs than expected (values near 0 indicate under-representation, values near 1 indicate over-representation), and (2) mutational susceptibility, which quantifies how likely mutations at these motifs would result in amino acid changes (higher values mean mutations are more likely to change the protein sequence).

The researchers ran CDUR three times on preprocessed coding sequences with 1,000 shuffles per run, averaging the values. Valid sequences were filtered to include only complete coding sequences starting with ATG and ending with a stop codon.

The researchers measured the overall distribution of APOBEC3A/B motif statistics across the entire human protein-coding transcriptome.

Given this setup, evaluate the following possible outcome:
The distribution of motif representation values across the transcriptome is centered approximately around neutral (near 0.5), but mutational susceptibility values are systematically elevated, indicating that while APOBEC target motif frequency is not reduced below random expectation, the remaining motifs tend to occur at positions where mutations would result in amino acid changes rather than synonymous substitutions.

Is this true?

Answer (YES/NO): NO